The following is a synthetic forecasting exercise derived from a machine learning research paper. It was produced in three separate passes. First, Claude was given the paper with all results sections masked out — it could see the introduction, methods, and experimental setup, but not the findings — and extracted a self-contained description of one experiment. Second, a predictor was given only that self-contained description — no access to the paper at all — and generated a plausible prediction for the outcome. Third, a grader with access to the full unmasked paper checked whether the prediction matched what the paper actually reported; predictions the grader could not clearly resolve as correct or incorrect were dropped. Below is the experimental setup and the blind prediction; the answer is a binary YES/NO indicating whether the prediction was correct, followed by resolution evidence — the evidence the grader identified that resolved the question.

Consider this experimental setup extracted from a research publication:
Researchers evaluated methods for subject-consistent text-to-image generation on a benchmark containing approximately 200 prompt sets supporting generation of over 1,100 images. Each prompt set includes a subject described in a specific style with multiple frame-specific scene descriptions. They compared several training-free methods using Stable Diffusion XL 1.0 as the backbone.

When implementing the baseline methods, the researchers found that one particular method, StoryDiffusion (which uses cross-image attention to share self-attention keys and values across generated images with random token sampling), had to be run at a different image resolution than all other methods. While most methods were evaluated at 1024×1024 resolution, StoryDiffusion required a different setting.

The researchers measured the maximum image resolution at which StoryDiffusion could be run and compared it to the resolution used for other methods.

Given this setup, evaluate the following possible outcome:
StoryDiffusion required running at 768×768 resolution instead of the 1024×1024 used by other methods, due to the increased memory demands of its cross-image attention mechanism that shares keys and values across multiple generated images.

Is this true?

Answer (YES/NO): YES